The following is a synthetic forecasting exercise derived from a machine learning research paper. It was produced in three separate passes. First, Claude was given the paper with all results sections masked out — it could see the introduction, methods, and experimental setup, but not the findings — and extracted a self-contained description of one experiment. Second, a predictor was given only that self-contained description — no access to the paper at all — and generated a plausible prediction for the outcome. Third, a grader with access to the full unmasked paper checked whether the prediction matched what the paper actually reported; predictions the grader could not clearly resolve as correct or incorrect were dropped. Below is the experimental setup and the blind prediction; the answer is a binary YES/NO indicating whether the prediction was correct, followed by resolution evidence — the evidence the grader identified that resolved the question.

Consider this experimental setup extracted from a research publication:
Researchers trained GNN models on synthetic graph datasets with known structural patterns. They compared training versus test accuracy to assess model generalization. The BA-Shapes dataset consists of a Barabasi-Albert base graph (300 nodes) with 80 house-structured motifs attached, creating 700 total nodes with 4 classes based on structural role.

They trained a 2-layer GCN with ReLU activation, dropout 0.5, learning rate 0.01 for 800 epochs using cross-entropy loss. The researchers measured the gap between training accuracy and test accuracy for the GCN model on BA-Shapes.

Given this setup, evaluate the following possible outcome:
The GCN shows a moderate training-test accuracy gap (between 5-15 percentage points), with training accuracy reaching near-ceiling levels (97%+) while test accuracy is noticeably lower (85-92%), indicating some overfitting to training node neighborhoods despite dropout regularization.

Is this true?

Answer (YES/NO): NO